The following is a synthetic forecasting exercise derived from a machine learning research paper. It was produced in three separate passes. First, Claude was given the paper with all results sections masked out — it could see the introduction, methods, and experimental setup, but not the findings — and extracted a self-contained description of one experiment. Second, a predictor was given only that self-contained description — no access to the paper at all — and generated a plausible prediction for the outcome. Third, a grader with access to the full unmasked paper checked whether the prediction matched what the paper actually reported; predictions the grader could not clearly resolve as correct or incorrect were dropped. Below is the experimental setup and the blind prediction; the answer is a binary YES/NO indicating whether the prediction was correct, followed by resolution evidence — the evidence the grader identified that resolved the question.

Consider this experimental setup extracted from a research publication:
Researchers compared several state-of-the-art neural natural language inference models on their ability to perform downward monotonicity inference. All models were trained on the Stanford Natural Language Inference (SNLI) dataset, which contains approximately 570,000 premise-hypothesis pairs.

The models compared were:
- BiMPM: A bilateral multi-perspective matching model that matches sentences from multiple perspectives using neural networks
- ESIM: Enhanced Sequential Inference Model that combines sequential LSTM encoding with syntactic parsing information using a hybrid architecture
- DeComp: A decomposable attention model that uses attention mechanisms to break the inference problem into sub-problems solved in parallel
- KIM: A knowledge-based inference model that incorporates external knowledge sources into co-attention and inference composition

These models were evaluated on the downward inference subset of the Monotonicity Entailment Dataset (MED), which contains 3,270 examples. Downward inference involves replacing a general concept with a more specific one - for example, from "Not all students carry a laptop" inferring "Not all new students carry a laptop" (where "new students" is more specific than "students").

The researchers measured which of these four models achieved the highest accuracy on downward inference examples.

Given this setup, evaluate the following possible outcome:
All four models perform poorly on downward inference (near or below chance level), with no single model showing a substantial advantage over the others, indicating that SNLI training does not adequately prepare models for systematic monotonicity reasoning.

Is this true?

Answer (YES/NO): NO